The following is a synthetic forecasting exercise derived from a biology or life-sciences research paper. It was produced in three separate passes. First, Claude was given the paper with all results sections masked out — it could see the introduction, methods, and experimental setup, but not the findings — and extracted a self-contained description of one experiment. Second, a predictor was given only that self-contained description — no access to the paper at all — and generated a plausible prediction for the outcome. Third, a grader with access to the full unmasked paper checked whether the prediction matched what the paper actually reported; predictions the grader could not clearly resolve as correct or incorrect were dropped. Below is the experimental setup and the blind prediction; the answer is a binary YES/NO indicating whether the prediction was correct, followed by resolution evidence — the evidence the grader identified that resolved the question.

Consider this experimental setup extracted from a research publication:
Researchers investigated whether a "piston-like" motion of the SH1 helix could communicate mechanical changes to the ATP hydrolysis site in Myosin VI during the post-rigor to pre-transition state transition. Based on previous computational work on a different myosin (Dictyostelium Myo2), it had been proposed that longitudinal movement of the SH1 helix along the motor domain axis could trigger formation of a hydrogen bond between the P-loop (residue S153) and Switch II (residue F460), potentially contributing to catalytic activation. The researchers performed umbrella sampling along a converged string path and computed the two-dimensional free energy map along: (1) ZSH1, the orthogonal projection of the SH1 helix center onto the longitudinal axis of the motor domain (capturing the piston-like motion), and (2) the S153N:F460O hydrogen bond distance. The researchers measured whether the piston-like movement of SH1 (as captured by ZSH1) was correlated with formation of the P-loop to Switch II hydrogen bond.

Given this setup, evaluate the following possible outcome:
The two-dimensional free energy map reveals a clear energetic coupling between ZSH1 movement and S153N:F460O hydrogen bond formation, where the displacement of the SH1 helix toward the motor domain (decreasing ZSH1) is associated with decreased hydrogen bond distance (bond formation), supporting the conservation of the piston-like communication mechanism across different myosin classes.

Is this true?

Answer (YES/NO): NO